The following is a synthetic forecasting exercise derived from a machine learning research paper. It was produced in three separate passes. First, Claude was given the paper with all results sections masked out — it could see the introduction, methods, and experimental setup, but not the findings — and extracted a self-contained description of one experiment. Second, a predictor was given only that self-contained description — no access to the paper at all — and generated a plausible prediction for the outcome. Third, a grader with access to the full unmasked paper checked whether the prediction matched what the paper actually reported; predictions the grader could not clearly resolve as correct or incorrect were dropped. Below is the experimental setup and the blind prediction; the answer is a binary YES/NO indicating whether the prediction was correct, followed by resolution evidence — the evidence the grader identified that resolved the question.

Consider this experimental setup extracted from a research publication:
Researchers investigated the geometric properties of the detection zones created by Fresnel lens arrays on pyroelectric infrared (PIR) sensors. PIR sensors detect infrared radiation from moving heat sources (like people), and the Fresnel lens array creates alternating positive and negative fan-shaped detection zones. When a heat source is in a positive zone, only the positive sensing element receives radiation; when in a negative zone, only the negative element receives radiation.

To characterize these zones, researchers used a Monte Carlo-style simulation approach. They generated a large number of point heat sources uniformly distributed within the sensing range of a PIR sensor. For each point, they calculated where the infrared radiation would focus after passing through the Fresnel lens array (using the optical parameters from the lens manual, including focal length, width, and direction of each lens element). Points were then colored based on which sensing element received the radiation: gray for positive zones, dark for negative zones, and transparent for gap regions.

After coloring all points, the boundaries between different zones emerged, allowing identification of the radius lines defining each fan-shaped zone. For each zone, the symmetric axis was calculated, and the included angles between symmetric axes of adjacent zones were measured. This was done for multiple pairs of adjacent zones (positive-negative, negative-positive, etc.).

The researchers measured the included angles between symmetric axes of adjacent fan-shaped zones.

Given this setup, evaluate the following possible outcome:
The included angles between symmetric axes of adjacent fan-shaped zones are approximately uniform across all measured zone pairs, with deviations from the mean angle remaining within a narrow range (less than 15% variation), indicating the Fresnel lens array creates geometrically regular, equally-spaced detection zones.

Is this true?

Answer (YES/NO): NO